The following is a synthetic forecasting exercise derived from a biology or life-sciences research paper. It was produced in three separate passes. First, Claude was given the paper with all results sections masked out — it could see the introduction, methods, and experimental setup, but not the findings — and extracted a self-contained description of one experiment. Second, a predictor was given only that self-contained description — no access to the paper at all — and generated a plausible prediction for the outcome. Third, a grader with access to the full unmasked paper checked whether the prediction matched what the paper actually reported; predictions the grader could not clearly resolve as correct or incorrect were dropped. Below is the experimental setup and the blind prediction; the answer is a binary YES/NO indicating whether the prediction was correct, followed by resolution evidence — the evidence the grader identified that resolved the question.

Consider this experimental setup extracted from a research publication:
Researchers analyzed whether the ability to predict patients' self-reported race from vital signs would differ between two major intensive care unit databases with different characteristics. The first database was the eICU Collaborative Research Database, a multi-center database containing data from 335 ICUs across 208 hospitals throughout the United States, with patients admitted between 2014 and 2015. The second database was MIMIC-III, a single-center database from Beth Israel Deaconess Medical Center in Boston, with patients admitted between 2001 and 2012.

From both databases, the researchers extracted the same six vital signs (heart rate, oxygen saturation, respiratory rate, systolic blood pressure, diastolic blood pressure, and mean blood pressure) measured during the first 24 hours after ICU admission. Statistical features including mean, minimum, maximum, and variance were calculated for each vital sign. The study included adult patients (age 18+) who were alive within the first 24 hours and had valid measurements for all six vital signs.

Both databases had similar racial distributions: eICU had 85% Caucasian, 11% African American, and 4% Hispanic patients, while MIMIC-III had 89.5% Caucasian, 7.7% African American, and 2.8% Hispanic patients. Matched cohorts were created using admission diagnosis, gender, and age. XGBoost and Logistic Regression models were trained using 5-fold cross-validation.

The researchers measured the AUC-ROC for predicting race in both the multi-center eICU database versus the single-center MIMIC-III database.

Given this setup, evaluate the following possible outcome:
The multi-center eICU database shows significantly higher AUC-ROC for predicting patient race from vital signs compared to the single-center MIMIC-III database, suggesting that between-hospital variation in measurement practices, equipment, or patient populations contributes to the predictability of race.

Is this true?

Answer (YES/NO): NO